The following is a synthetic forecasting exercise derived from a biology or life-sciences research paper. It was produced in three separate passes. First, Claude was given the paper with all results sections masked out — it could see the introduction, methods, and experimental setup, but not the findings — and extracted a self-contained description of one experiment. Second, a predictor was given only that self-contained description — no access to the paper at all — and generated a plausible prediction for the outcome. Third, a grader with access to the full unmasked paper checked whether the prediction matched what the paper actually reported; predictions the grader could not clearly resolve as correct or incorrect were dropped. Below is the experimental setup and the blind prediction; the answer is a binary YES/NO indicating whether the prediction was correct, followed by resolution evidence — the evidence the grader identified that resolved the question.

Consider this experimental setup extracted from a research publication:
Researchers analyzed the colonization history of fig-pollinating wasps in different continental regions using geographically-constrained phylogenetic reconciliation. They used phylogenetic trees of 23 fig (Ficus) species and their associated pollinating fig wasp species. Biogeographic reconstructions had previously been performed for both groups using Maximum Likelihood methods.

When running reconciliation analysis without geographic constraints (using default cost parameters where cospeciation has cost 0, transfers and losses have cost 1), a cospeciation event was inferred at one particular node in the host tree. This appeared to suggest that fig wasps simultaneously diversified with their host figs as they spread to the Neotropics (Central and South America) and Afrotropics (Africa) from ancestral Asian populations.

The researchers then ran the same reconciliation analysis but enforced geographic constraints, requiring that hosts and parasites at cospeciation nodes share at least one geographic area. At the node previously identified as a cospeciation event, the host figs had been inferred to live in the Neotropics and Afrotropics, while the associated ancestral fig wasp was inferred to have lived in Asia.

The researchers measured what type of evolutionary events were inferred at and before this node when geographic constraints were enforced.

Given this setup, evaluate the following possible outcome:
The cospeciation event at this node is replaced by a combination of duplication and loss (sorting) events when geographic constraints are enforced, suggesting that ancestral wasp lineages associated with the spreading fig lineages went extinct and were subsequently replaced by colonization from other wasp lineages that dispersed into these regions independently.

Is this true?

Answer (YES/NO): NO